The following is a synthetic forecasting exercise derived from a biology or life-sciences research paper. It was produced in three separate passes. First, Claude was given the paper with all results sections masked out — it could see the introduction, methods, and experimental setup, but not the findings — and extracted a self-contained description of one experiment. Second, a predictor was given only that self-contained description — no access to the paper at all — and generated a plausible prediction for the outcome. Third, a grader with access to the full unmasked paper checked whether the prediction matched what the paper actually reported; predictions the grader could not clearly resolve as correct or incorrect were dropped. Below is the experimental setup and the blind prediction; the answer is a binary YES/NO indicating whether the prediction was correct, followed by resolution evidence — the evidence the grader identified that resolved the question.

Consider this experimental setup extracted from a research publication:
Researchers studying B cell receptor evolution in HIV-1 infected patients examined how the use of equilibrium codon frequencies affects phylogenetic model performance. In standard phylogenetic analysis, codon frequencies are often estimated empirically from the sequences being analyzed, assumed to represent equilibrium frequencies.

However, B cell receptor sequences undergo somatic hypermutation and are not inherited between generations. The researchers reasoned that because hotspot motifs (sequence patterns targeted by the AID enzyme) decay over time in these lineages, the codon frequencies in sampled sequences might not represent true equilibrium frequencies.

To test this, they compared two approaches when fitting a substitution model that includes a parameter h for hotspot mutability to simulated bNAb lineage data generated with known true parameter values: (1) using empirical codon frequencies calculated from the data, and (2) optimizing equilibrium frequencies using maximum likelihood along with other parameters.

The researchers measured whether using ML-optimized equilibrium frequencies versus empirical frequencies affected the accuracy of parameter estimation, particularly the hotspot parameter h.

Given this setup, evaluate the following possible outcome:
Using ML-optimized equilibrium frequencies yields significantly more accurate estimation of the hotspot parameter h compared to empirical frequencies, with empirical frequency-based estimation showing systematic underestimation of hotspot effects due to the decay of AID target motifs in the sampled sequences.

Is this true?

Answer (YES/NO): NO